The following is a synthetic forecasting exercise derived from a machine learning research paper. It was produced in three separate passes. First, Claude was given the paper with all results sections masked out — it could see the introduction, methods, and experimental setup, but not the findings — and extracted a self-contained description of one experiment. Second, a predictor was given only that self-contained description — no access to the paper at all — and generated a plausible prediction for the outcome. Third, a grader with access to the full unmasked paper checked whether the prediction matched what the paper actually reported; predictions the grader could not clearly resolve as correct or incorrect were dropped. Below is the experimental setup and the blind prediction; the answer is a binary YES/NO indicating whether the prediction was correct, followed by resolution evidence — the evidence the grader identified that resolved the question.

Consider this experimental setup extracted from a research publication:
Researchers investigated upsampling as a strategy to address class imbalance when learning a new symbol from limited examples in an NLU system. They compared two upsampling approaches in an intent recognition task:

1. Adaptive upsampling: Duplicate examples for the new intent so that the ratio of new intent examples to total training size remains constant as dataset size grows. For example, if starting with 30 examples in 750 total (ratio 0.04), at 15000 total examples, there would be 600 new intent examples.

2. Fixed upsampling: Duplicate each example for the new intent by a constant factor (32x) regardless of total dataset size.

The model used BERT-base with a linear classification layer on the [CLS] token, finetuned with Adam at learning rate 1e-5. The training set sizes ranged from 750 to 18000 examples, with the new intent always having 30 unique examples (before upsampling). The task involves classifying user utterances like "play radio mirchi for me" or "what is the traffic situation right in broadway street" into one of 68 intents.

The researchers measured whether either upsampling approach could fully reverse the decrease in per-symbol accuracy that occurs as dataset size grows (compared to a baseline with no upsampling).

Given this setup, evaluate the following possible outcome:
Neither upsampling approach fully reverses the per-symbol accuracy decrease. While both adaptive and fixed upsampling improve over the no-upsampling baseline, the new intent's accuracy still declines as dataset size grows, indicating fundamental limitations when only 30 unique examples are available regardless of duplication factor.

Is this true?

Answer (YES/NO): YES